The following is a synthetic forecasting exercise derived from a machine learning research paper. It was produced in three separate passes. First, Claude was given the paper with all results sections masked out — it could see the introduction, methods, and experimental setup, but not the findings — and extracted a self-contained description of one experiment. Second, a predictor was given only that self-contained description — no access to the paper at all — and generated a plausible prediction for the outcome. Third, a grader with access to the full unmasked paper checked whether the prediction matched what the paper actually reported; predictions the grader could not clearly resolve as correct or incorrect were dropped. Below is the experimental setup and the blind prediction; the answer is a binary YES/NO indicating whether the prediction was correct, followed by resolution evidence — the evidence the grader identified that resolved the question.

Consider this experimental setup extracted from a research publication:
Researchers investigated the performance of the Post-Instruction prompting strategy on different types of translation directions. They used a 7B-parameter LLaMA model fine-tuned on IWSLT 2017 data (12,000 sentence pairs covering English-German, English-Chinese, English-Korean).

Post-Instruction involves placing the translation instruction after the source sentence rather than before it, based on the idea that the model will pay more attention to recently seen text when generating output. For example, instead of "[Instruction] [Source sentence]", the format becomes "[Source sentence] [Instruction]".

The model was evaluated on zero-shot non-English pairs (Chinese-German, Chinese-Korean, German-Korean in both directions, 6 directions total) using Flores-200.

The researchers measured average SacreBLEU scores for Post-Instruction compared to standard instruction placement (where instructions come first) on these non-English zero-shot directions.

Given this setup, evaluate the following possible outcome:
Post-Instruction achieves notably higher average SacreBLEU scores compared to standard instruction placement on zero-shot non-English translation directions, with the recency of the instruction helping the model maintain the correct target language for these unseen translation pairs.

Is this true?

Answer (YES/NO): YES